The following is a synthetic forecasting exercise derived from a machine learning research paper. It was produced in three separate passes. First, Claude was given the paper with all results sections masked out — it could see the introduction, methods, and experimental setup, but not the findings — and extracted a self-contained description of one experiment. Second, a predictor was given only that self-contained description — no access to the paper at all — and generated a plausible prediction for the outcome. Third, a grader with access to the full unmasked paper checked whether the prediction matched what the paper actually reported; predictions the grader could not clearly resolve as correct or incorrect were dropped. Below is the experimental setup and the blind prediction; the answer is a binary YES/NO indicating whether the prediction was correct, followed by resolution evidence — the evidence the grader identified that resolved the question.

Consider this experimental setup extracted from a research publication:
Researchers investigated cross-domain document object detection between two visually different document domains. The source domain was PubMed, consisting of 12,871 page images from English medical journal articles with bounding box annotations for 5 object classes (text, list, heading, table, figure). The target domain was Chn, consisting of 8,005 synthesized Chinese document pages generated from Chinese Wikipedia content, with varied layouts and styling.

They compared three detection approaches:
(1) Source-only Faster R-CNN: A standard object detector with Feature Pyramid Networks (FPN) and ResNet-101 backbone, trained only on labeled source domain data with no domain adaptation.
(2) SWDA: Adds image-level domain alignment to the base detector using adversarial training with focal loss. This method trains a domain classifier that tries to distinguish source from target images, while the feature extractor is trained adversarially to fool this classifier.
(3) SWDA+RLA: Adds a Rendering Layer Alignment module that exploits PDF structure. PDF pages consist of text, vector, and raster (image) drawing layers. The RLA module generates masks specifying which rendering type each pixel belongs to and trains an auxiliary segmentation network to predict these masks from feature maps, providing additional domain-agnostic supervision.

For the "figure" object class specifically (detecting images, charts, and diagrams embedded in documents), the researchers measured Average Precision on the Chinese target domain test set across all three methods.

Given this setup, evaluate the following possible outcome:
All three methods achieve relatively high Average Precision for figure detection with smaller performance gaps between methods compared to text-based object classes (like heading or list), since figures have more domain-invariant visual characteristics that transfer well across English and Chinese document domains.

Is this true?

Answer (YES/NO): NO